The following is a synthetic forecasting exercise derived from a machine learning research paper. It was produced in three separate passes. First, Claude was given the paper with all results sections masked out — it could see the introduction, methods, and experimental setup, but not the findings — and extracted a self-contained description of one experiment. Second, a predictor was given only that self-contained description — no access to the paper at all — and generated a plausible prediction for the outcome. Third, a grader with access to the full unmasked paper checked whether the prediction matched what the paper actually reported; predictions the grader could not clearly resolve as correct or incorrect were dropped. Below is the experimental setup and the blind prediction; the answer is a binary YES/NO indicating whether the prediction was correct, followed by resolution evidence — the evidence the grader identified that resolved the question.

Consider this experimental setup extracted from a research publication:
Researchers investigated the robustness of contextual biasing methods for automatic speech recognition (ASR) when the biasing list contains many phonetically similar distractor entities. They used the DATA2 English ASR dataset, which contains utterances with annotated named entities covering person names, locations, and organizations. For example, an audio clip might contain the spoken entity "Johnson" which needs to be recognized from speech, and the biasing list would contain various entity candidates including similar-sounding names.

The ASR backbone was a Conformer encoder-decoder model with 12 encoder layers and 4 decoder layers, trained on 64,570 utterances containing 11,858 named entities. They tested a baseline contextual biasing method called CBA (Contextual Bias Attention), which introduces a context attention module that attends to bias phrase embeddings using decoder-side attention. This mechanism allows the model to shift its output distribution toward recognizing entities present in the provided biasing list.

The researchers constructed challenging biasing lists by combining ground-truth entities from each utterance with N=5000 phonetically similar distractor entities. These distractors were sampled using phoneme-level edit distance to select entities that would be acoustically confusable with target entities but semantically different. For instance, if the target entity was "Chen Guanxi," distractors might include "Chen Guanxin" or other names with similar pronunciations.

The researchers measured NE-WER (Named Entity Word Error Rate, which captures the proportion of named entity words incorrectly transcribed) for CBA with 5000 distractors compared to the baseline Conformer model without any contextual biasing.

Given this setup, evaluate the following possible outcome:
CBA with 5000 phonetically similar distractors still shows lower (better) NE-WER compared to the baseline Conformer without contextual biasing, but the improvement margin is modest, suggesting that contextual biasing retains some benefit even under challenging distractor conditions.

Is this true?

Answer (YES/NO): NO